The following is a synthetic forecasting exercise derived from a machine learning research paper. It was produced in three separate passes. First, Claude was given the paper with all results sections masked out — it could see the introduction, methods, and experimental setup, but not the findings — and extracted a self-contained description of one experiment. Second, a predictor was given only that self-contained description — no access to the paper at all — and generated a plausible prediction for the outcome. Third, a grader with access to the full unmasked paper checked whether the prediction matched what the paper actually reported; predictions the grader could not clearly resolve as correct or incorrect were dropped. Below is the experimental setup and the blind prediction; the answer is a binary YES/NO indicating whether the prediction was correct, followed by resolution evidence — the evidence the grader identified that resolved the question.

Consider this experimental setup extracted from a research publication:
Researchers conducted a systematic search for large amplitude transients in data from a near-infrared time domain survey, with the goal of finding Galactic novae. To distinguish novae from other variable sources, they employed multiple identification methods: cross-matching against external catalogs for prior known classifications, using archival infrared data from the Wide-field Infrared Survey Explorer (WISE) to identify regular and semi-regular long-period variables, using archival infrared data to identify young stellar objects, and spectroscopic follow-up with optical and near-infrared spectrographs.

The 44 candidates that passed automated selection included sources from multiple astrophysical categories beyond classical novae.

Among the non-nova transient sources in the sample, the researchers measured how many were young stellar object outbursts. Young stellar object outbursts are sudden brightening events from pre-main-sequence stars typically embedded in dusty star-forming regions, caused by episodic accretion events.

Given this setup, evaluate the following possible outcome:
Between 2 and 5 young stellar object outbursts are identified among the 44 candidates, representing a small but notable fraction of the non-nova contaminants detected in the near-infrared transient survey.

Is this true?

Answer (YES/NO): NO